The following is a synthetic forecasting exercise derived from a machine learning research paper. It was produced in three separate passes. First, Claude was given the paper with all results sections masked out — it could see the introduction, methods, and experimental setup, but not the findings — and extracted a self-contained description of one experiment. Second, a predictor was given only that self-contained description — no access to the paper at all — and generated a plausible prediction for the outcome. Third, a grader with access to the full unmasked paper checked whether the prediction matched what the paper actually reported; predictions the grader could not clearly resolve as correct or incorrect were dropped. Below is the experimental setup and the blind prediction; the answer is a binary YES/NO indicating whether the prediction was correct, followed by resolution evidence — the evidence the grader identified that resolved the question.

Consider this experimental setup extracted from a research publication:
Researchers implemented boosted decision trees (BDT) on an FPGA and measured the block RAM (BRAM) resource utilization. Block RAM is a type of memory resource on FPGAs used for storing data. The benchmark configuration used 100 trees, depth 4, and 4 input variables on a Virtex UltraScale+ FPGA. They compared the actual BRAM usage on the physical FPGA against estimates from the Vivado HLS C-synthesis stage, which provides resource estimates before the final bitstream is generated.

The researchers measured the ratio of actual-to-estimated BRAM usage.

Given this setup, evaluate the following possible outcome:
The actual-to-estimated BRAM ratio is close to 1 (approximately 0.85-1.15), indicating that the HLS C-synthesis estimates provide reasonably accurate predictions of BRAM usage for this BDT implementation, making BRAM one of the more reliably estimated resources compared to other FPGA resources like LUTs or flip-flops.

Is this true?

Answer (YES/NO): NO